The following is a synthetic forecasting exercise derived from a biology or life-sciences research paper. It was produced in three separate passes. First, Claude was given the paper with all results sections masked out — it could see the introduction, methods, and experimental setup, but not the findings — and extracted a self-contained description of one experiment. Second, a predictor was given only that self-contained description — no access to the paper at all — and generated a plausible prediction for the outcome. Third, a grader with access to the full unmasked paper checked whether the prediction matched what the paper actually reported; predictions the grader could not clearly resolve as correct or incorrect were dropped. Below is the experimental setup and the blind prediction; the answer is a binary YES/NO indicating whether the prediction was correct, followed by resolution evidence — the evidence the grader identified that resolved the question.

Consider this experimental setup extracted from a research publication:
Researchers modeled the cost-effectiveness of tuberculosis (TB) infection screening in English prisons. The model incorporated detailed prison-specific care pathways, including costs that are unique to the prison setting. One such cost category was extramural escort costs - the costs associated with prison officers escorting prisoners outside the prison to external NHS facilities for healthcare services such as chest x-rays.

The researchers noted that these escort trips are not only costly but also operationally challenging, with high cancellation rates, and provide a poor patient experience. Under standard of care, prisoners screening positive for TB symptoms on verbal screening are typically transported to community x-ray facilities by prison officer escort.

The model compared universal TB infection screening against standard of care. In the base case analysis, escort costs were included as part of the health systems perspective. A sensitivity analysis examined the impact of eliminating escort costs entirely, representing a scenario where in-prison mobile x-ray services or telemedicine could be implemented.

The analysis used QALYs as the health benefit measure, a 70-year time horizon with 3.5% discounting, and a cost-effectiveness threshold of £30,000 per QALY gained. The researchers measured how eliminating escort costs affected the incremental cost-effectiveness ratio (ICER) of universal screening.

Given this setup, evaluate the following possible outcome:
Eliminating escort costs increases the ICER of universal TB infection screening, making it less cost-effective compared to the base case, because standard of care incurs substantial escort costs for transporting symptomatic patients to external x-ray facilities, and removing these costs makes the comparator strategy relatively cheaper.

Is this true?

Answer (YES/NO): NO